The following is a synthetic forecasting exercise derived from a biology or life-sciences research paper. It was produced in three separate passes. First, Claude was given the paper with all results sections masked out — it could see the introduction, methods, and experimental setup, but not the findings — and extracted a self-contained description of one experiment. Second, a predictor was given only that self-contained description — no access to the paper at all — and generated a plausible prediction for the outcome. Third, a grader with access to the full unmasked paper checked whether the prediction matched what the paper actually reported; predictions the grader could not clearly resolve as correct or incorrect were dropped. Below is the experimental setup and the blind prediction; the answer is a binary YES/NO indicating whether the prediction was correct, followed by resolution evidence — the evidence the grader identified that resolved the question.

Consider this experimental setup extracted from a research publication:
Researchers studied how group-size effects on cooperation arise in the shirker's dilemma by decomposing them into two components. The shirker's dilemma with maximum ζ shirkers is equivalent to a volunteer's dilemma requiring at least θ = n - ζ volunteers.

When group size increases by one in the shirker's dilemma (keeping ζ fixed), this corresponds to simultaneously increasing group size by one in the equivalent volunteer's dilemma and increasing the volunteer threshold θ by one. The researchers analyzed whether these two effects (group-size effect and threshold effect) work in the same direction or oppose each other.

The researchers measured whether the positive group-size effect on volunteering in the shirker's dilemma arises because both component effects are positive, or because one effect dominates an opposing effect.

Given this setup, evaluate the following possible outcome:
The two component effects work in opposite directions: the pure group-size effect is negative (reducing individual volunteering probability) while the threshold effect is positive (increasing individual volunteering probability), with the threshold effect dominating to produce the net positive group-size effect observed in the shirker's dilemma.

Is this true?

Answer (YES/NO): YES